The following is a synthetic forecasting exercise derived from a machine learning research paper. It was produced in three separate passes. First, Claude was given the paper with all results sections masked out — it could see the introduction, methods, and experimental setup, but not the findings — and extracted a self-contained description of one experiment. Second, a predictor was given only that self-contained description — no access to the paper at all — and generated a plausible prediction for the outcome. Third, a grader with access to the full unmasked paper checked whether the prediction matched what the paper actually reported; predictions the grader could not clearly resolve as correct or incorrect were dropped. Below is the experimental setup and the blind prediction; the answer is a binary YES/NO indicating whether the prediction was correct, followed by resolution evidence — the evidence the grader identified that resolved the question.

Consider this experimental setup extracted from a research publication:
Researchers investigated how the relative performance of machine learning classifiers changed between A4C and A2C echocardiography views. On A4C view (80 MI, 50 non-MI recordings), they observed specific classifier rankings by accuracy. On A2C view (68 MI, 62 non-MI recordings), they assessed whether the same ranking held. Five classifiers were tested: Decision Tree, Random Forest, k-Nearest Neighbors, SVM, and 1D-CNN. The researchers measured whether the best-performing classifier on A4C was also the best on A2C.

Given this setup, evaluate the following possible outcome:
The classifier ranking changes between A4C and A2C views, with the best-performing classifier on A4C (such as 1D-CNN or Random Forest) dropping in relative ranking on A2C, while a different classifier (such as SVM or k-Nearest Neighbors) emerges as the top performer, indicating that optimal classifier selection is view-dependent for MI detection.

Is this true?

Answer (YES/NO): YES